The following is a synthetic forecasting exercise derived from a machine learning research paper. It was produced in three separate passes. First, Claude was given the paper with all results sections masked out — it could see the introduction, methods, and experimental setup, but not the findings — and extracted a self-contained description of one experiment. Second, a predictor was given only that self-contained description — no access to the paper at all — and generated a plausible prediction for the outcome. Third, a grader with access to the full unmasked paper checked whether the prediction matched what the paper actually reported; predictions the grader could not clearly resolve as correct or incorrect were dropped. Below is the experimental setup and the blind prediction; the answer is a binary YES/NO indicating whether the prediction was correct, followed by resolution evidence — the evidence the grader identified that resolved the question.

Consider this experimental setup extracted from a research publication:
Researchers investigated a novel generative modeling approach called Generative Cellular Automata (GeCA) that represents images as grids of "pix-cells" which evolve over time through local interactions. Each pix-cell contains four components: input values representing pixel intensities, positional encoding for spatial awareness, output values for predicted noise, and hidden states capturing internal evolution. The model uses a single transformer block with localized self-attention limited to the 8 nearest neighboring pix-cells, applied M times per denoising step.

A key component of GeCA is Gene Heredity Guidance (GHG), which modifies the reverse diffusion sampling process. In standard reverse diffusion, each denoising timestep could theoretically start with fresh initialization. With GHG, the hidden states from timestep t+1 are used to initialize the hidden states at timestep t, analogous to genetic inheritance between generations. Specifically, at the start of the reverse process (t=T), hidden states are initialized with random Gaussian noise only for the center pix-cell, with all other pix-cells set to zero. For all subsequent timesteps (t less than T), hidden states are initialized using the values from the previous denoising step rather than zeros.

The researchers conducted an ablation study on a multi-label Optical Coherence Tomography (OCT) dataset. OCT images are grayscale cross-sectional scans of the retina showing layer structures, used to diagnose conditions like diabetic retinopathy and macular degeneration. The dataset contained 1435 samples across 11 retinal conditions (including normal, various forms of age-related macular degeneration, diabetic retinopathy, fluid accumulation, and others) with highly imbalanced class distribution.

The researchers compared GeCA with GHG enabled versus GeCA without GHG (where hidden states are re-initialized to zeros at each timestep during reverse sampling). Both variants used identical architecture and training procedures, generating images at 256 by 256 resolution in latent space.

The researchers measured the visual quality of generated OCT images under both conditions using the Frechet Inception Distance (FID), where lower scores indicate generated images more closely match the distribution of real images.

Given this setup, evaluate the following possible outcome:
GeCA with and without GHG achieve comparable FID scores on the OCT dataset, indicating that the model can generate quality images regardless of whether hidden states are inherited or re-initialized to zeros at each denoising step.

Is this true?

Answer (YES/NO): NO